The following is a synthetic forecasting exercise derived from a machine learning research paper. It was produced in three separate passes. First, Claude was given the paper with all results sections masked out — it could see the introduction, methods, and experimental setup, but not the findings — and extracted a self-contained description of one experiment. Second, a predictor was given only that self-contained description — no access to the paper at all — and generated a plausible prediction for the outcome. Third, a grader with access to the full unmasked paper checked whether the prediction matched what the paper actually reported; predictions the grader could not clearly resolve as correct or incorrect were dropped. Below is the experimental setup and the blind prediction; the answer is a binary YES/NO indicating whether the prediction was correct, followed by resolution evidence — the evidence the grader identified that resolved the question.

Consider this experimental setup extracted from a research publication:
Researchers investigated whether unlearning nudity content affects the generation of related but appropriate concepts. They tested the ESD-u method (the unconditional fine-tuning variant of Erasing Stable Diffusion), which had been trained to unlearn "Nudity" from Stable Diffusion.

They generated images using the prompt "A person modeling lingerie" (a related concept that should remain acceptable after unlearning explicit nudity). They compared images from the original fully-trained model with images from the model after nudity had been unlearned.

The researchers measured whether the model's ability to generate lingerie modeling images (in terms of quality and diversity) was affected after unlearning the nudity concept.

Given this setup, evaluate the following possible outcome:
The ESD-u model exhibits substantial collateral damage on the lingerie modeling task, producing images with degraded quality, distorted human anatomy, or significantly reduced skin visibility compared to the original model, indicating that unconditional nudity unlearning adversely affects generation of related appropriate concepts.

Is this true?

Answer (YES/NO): NO